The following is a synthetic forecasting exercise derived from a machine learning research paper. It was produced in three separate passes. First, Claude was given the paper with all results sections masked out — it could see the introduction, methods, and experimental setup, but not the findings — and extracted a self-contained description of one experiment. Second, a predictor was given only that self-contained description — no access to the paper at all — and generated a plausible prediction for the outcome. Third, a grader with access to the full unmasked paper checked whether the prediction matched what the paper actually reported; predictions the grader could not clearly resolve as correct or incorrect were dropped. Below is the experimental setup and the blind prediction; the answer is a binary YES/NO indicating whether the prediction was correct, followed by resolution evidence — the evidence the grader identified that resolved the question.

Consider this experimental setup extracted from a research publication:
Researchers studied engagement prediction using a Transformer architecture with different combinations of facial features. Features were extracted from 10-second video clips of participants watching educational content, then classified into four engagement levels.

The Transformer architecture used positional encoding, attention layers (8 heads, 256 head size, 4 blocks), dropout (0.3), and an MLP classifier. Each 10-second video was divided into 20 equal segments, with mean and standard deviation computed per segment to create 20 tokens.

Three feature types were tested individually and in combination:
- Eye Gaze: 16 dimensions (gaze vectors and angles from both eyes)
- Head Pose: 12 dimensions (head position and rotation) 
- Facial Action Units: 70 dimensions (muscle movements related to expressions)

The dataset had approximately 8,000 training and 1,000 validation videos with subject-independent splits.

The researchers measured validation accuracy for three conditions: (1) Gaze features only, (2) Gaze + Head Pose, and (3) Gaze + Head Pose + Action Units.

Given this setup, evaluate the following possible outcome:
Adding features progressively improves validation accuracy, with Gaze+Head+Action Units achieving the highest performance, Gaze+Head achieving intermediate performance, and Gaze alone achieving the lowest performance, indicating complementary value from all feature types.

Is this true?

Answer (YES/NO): YES